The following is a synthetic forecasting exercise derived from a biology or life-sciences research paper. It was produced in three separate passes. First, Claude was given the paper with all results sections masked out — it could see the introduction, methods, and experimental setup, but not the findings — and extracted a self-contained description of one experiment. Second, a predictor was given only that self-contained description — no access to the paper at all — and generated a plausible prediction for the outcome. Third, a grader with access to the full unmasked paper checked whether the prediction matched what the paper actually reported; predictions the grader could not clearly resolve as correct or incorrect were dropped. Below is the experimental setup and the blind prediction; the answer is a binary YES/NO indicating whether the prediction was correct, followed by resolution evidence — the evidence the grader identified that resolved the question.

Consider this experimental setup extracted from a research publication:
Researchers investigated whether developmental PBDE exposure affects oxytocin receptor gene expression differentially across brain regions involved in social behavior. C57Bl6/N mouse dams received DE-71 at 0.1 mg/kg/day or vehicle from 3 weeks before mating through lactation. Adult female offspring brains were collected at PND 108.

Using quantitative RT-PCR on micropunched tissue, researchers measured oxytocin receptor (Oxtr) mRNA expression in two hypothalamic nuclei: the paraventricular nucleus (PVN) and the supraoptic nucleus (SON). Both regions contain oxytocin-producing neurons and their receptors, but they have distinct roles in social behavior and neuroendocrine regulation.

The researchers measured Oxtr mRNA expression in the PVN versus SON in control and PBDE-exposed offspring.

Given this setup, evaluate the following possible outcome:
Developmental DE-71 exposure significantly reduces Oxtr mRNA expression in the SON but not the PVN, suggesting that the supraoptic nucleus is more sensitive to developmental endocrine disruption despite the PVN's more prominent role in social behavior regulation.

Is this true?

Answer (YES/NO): NO